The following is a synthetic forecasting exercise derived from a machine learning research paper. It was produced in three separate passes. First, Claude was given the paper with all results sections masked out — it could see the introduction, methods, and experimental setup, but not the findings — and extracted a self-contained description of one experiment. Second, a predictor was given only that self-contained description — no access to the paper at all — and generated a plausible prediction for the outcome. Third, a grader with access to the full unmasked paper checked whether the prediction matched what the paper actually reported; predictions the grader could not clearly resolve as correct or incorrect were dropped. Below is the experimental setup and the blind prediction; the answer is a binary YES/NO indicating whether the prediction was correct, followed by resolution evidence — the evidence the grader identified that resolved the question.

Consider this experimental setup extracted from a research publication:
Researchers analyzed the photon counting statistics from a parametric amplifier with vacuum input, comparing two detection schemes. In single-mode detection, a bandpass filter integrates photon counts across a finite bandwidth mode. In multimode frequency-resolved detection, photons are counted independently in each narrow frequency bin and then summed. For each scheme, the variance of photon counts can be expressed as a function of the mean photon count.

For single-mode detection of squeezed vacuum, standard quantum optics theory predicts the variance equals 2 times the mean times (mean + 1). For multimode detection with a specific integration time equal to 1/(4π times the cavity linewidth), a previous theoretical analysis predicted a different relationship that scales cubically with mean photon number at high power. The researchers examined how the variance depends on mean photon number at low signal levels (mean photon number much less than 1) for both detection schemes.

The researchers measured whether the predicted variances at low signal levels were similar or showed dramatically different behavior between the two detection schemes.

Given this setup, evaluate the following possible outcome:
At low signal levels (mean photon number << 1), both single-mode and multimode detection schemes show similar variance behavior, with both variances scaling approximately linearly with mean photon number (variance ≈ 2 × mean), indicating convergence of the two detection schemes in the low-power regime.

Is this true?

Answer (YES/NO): YES